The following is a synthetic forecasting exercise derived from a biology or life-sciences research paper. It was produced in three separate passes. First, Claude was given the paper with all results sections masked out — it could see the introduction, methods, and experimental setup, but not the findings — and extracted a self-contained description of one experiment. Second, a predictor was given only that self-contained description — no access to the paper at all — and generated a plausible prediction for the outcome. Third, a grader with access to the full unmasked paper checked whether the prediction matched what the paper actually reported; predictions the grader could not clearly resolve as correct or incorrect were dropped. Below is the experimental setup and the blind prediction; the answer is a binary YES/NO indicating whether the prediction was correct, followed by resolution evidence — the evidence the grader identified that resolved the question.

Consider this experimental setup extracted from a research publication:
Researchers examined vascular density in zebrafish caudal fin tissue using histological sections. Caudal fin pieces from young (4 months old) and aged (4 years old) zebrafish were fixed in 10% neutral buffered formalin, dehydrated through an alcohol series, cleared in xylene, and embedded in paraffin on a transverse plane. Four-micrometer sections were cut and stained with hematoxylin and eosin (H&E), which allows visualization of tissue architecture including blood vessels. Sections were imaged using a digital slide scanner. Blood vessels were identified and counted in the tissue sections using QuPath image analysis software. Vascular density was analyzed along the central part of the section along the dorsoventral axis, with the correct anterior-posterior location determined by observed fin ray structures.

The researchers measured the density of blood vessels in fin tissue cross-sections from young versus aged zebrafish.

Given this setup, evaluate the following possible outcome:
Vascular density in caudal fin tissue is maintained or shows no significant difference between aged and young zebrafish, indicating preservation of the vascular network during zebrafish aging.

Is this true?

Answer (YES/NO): NO